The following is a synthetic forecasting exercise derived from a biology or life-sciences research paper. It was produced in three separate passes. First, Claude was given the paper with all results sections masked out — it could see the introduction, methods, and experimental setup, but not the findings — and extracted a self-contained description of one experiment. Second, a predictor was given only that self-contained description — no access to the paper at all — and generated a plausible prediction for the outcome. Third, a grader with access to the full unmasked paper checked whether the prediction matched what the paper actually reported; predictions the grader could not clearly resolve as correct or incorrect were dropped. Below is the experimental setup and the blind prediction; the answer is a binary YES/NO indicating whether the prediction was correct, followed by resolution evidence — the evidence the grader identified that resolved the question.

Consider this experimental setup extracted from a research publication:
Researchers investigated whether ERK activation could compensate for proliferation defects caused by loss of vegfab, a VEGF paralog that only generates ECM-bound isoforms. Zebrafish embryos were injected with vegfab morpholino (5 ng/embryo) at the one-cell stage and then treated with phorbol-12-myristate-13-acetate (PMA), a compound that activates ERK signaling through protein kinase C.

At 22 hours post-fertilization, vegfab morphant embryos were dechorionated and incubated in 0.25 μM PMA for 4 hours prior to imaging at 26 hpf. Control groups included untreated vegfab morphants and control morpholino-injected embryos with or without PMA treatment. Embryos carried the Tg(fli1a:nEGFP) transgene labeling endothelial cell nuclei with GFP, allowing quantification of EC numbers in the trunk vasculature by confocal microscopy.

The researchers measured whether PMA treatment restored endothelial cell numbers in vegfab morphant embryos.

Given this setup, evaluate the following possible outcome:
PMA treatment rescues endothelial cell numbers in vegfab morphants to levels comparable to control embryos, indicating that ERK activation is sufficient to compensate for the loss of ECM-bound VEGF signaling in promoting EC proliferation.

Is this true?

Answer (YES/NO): NO